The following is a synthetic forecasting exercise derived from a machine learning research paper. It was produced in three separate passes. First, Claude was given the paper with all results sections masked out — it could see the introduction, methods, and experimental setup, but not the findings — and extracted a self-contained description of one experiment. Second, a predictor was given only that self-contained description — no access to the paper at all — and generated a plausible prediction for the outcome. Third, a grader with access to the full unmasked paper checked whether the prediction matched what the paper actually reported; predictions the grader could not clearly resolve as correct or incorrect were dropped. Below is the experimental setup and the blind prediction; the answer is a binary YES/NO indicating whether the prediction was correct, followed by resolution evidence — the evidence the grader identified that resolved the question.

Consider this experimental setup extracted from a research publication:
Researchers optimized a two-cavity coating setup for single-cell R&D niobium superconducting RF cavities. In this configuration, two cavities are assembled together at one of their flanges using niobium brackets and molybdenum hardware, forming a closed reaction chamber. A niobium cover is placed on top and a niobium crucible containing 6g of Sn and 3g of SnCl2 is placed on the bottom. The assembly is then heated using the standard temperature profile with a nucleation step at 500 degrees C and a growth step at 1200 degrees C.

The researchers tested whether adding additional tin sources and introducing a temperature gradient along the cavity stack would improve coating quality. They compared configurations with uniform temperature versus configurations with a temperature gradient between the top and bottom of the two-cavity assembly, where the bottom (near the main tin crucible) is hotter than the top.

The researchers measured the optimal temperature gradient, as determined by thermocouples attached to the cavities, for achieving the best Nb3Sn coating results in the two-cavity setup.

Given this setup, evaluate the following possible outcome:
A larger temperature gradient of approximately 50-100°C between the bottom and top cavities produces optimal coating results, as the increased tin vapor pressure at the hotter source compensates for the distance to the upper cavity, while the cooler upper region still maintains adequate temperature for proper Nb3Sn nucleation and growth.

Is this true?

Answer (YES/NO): YES